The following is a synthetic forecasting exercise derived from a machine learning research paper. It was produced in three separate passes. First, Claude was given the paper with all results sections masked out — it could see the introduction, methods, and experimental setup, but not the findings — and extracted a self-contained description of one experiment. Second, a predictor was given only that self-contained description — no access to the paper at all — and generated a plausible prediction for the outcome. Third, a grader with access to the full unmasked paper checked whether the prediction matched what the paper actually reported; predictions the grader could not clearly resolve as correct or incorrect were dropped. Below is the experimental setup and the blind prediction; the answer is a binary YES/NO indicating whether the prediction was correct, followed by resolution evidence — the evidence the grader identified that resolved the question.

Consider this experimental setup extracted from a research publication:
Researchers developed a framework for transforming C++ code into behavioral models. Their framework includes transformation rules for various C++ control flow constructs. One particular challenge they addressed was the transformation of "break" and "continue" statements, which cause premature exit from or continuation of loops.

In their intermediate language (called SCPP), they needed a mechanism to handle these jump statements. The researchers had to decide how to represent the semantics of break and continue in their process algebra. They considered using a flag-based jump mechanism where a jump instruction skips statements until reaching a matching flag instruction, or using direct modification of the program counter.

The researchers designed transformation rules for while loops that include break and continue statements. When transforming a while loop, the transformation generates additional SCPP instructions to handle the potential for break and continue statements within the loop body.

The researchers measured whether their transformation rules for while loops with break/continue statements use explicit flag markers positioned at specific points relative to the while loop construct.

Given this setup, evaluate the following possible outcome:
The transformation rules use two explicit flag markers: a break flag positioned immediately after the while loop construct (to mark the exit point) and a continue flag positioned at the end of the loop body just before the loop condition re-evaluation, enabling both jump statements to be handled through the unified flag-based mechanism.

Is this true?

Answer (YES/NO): NO